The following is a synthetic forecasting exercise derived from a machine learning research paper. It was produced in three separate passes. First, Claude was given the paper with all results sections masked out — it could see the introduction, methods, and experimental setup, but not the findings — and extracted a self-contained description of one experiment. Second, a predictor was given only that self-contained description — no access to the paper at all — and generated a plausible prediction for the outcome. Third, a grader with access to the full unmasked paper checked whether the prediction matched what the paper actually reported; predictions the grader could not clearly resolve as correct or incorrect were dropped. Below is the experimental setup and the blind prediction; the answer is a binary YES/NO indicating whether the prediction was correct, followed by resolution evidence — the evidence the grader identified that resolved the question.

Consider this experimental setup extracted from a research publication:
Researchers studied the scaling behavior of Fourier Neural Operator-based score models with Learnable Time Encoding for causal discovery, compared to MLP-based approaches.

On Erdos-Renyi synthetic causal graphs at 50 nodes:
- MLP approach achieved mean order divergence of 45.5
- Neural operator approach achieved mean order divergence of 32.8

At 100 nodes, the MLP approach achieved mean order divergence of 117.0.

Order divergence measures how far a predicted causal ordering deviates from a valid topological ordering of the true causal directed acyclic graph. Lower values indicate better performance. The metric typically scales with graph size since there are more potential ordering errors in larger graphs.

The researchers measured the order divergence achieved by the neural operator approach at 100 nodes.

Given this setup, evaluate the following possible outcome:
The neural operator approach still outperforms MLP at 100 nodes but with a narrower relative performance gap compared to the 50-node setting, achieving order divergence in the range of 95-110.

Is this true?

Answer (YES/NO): NO